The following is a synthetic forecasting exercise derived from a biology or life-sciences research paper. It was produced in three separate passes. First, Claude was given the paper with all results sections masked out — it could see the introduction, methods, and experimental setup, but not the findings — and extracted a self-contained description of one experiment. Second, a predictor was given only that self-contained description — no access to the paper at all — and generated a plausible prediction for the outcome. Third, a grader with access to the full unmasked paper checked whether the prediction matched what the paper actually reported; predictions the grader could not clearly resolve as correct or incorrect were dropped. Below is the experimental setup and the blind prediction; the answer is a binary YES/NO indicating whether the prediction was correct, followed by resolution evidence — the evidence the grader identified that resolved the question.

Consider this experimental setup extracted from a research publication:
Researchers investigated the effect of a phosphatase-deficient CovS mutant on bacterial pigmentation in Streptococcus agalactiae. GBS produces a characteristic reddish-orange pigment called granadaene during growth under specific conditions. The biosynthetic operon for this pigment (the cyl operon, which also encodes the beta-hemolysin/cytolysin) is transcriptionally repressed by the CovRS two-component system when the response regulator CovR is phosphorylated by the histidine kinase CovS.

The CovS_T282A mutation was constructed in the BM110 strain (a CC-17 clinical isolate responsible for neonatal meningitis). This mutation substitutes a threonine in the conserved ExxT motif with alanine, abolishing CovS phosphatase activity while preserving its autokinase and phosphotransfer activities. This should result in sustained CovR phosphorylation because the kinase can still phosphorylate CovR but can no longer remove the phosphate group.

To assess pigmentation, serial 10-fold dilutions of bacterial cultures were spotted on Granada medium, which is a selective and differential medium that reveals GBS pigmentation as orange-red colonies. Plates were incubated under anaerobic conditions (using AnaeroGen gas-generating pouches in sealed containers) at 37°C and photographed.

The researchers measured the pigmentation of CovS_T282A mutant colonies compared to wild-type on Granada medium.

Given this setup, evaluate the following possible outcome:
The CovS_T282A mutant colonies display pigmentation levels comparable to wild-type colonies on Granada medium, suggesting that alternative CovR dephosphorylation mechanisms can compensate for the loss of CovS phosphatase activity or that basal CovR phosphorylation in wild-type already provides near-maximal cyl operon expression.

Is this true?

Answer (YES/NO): NO